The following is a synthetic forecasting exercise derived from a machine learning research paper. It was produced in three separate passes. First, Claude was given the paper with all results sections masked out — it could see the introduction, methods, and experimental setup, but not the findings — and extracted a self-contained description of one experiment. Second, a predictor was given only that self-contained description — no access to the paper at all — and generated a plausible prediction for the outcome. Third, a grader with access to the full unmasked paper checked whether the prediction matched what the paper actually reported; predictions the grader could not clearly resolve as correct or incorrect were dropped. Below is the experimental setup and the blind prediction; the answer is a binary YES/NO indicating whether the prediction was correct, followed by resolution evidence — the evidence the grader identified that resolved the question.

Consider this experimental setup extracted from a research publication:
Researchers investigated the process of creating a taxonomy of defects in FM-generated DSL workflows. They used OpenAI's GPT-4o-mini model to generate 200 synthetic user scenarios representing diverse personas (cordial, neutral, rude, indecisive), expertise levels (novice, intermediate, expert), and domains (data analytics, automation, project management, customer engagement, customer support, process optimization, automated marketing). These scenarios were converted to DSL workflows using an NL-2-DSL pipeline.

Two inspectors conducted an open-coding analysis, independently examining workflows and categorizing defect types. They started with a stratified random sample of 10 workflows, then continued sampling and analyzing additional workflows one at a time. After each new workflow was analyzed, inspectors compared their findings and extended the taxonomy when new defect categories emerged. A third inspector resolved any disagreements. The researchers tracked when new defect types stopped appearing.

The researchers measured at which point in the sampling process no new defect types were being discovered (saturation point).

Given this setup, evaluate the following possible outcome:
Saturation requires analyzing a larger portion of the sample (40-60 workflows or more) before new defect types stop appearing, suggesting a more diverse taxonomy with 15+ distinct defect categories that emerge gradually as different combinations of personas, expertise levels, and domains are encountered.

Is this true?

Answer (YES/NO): NO